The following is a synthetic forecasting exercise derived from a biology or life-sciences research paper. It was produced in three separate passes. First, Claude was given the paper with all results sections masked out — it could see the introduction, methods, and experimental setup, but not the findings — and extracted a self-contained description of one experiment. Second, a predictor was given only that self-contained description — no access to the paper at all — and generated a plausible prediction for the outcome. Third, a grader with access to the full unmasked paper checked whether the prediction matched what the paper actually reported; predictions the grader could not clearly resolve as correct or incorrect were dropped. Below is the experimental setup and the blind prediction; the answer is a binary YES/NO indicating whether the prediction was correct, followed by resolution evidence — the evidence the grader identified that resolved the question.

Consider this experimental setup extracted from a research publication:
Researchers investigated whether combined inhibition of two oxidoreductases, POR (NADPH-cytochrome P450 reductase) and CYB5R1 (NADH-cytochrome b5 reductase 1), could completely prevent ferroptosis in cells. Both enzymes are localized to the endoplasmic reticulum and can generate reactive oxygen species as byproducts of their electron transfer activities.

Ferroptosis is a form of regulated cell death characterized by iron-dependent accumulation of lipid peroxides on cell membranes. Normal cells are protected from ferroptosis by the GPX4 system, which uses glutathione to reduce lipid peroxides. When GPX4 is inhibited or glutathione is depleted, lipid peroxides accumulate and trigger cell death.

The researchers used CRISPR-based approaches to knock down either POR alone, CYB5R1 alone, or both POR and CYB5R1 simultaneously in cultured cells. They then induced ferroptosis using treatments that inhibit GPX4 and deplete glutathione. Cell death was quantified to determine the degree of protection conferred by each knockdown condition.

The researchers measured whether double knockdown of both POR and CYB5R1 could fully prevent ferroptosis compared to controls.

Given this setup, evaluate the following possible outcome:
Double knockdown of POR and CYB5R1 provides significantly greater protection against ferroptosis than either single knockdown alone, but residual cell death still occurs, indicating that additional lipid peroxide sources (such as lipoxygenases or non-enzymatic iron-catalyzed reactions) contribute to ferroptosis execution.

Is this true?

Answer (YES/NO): YES